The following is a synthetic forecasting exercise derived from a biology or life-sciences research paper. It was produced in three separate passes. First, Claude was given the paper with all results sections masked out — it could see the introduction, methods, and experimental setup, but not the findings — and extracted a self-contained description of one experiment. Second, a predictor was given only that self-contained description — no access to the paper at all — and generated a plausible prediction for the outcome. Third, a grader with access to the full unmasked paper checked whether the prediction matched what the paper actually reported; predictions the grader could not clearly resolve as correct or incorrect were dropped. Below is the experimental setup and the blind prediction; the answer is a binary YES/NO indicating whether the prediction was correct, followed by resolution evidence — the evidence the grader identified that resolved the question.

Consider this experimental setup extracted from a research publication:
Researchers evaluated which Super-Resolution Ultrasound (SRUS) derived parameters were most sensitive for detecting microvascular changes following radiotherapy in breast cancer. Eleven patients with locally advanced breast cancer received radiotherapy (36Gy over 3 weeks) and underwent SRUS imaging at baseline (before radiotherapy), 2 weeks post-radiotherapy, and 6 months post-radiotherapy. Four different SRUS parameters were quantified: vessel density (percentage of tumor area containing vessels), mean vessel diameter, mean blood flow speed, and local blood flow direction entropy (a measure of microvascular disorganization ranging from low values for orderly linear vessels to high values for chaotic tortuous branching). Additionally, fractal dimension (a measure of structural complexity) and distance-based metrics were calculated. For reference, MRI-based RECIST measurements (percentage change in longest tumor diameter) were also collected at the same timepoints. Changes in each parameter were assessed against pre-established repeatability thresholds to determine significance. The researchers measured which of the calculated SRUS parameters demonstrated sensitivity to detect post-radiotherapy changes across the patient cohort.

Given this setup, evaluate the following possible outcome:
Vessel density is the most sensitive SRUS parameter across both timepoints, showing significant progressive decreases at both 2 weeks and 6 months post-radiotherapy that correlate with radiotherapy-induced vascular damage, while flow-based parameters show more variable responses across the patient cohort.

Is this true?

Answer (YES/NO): NO